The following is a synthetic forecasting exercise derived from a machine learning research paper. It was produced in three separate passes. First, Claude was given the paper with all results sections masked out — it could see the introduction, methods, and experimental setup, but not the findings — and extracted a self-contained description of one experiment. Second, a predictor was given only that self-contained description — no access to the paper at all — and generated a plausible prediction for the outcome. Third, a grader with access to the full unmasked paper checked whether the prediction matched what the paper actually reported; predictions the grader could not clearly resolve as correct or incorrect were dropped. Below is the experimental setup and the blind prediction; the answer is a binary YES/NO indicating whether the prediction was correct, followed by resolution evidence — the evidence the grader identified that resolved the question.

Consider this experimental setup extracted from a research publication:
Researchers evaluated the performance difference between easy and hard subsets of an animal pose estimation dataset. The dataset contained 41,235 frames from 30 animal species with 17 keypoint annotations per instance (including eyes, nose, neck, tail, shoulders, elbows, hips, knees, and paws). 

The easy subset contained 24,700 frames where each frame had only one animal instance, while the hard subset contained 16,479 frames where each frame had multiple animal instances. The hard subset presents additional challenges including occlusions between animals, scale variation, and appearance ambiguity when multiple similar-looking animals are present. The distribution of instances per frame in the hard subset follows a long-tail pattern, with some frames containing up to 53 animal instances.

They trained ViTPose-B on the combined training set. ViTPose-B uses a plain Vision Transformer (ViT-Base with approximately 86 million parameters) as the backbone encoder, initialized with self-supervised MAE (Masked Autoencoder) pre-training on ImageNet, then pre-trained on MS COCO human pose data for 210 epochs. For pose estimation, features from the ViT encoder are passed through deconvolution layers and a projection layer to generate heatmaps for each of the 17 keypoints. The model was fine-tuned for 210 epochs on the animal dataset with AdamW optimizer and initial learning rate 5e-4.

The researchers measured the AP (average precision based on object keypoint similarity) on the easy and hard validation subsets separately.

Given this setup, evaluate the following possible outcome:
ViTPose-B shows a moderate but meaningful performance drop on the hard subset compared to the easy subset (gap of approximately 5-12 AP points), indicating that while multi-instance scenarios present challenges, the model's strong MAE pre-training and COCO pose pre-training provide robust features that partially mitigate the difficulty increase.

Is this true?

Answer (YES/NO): YES